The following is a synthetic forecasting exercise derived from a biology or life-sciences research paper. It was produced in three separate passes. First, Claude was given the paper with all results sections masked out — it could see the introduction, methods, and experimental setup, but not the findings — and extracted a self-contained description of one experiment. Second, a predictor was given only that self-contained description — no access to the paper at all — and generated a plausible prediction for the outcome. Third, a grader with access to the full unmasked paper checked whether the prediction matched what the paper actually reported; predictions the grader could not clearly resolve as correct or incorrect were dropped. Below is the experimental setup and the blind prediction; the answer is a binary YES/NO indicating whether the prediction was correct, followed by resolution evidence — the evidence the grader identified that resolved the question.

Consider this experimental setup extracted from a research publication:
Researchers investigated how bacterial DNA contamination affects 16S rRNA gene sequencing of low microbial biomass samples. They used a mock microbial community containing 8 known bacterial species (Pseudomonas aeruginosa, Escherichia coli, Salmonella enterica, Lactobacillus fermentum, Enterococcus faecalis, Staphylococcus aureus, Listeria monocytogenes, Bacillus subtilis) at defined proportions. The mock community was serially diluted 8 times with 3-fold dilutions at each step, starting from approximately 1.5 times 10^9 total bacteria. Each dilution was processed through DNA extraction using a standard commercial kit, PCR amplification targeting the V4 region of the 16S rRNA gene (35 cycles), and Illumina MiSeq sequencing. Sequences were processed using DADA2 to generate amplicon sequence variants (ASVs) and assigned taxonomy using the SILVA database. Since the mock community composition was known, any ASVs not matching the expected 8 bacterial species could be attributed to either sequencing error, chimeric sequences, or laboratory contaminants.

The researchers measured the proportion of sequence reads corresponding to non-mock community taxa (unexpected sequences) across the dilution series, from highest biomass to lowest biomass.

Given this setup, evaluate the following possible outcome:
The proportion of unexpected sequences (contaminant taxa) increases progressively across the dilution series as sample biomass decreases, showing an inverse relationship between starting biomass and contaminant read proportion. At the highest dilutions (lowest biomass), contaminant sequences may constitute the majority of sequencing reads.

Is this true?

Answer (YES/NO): YES